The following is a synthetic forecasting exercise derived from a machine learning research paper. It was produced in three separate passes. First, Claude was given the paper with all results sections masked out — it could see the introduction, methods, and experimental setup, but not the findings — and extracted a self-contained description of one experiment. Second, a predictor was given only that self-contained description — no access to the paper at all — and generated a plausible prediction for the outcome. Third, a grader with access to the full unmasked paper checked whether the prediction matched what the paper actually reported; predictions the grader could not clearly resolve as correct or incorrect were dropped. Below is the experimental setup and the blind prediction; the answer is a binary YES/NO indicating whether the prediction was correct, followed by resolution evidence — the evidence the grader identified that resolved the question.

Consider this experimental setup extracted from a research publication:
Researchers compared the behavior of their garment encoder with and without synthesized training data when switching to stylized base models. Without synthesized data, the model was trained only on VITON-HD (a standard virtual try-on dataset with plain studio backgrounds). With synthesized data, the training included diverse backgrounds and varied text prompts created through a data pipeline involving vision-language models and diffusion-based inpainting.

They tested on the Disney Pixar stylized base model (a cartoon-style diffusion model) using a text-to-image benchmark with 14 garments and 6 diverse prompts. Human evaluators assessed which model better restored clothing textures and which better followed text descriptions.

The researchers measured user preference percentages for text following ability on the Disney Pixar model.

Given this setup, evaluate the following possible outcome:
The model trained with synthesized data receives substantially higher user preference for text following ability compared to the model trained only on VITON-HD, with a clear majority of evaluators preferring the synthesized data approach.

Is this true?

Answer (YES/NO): YES